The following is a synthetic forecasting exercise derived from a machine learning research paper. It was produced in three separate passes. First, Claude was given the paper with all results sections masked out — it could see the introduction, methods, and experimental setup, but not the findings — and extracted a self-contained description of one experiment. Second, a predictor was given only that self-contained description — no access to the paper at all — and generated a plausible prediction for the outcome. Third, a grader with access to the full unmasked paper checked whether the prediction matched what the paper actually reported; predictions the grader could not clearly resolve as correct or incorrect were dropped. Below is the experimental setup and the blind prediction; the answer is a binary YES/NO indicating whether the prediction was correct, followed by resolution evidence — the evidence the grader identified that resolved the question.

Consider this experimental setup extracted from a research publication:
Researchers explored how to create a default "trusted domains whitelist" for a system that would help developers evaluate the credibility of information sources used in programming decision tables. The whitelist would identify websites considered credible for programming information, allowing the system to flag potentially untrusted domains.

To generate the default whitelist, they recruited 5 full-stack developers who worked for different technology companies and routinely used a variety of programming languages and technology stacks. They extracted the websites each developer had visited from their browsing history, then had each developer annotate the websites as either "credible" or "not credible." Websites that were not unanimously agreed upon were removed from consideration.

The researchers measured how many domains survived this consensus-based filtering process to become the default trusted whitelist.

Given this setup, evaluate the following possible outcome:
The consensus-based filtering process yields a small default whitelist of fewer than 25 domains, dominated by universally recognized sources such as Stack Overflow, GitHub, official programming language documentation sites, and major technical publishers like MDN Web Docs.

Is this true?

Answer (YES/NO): NO